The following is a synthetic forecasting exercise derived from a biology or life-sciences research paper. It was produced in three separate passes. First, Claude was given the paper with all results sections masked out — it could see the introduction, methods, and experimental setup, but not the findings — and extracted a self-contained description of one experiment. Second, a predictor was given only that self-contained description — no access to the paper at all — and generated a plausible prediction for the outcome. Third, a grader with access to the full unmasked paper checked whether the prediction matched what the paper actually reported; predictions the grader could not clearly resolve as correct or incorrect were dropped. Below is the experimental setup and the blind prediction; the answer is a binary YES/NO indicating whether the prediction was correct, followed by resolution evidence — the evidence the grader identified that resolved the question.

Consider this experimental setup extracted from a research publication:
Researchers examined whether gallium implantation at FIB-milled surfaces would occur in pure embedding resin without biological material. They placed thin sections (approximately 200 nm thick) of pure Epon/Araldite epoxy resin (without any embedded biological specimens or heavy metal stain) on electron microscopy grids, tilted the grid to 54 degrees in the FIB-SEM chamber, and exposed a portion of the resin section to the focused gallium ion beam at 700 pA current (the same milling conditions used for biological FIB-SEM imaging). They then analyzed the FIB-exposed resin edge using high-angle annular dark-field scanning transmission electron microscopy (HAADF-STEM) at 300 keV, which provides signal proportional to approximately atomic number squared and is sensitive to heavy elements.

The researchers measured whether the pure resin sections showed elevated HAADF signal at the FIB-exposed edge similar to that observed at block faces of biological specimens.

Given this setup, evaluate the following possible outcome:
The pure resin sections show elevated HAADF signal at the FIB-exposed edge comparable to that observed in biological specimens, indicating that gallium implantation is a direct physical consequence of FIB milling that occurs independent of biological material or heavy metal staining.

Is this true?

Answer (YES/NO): YES